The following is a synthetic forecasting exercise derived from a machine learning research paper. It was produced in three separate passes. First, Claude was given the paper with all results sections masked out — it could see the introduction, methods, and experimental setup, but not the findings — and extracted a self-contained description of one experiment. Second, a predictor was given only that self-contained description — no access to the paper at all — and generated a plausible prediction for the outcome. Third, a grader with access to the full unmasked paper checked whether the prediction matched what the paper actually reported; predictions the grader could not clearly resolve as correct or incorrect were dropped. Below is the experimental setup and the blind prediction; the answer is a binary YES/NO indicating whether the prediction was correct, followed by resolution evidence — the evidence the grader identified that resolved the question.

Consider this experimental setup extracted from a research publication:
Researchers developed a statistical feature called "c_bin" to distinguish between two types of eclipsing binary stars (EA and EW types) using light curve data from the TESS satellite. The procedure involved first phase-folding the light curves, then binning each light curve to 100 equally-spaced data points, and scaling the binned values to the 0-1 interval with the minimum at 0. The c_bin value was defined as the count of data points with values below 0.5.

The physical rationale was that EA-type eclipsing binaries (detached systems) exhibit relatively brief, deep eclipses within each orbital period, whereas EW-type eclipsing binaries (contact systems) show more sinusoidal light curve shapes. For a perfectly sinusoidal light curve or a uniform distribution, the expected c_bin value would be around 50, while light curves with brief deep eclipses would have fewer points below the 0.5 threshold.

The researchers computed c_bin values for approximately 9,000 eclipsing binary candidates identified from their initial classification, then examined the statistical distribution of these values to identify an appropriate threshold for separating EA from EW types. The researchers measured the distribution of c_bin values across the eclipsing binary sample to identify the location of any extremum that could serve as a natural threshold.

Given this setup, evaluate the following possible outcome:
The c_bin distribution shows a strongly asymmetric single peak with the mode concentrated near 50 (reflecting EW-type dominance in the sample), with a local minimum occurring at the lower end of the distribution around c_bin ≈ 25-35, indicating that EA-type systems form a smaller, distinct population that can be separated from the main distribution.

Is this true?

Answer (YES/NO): NO